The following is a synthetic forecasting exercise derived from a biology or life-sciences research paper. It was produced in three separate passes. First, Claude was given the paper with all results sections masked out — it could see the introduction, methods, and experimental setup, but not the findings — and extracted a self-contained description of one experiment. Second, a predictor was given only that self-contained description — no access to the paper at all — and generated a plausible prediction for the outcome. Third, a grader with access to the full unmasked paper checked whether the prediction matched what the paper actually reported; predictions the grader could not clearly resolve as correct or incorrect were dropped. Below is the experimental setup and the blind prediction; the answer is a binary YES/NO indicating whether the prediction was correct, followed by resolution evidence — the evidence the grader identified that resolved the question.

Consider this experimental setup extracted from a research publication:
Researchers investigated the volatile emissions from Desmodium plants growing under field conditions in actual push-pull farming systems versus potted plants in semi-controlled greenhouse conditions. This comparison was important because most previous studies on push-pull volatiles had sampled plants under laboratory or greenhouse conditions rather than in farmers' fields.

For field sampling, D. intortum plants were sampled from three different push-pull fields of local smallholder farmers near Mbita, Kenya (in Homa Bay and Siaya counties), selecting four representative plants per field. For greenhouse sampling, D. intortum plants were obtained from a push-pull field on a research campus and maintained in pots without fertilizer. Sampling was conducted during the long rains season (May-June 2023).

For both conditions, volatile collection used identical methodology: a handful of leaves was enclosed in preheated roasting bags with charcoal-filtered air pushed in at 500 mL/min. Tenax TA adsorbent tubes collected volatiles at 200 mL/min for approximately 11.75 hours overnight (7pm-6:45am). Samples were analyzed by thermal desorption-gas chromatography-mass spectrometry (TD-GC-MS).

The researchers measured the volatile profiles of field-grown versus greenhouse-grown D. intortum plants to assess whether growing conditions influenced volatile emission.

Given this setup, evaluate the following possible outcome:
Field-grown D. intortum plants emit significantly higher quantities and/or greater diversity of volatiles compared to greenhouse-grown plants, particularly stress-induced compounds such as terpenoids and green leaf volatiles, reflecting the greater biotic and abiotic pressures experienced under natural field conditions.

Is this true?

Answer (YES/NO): NO